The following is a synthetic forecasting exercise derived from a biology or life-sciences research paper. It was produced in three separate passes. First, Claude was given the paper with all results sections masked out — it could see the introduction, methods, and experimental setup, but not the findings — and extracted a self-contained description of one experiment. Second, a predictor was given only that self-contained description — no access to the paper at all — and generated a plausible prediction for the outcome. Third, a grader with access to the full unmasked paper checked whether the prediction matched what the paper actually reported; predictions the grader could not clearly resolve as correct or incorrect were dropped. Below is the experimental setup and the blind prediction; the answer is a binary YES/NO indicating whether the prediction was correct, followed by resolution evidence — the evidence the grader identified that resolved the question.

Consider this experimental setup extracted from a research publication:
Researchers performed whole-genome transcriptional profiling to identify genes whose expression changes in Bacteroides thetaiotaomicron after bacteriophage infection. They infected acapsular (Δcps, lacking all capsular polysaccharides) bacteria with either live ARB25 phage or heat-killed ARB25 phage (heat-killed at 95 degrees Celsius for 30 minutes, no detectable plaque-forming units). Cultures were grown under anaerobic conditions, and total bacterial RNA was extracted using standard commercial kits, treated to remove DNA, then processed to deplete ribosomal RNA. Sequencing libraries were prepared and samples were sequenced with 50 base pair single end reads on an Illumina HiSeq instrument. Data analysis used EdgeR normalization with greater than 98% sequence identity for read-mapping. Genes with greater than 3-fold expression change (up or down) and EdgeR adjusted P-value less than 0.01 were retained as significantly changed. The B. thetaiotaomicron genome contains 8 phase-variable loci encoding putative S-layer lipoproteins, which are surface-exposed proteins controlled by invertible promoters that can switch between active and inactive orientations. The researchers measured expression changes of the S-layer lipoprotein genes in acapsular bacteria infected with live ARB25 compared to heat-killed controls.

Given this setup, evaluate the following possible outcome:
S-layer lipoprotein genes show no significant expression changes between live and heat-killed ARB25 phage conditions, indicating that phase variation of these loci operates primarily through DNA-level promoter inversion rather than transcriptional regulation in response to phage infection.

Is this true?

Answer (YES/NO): NO